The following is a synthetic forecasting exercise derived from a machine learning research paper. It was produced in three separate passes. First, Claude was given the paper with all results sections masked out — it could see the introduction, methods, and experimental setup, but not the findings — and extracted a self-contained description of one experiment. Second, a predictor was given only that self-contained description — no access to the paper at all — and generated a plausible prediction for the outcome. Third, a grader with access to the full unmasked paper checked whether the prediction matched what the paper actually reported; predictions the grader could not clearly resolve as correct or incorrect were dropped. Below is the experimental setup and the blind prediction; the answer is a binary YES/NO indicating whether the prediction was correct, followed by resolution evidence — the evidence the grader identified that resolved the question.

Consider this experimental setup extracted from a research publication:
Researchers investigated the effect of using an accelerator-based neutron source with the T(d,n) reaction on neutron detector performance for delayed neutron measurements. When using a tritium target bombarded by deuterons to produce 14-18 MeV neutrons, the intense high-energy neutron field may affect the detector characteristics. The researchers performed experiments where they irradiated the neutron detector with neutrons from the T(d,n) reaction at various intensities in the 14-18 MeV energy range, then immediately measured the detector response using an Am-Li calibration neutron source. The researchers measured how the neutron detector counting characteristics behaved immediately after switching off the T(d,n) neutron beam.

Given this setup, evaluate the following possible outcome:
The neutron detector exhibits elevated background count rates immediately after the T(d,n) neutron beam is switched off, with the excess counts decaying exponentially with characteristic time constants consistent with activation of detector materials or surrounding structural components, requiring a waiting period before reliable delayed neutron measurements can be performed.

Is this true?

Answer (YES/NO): NO